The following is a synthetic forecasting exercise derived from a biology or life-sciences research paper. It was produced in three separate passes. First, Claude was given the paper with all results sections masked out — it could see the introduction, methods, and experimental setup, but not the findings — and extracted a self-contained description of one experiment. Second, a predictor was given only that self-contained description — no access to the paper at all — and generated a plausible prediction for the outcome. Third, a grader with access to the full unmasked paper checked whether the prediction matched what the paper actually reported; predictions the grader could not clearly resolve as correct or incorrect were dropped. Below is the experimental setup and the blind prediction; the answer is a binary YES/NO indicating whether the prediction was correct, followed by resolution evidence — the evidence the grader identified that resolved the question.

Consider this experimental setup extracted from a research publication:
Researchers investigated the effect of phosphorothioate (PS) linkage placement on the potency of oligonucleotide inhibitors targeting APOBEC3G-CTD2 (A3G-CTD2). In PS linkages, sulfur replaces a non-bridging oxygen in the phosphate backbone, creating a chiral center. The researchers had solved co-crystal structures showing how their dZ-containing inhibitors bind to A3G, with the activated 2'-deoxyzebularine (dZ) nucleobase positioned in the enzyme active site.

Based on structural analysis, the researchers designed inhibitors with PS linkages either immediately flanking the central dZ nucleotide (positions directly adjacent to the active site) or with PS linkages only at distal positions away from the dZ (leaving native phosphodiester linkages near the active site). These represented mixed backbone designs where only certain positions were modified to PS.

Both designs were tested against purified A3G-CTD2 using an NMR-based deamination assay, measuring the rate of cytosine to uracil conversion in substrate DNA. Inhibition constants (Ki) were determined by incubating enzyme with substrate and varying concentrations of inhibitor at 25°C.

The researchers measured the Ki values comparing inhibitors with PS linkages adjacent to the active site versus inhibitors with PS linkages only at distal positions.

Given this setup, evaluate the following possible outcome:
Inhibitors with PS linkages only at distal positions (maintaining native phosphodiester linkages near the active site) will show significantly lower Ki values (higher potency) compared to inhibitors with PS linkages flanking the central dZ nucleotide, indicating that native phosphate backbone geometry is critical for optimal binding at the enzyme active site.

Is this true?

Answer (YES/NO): YES